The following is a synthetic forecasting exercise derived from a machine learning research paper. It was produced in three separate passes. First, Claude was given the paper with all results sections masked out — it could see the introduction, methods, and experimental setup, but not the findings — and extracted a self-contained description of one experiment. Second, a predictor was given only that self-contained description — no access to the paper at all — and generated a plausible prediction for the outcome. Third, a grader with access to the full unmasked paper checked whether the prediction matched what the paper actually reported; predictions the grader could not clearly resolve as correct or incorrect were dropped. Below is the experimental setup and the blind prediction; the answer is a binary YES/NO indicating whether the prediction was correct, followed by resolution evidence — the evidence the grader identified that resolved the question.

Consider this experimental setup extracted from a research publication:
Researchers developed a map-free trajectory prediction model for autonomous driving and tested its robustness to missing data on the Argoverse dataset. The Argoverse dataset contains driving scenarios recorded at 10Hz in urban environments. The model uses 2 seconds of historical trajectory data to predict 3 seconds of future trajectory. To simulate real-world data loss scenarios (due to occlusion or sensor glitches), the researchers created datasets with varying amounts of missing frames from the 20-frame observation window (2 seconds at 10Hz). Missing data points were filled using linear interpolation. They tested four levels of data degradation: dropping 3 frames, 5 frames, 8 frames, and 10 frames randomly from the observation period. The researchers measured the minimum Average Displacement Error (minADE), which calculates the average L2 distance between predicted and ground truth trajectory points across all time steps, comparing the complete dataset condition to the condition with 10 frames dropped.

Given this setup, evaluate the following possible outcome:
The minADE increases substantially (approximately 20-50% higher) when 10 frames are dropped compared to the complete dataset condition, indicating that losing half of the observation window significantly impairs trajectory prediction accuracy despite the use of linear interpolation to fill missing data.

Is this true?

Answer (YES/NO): YES